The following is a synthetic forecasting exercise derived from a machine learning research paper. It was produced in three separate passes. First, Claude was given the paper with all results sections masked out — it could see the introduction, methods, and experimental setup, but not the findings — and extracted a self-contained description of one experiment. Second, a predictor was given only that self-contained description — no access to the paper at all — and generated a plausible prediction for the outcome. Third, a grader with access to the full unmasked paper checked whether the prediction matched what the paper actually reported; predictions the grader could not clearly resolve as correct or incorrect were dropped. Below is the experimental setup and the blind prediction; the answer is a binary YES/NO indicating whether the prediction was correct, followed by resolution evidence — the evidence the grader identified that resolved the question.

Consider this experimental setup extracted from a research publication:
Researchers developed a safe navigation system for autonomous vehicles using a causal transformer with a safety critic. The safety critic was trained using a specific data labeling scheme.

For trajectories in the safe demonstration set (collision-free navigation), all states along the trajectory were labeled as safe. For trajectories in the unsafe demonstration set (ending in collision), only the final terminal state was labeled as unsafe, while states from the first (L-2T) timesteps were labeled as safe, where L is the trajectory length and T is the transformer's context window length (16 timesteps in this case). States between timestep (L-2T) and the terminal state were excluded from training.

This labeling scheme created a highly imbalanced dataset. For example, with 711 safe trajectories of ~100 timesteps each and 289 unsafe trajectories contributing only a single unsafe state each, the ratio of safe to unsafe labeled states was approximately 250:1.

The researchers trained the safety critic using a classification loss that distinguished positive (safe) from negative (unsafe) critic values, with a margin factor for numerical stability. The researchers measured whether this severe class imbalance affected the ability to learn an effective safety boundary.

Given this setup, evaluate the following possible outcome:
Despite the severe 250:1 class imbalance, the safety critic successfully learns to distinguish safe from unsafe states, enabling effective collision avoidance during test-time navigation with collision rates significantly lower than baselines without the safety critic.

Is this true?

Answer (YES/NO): YES